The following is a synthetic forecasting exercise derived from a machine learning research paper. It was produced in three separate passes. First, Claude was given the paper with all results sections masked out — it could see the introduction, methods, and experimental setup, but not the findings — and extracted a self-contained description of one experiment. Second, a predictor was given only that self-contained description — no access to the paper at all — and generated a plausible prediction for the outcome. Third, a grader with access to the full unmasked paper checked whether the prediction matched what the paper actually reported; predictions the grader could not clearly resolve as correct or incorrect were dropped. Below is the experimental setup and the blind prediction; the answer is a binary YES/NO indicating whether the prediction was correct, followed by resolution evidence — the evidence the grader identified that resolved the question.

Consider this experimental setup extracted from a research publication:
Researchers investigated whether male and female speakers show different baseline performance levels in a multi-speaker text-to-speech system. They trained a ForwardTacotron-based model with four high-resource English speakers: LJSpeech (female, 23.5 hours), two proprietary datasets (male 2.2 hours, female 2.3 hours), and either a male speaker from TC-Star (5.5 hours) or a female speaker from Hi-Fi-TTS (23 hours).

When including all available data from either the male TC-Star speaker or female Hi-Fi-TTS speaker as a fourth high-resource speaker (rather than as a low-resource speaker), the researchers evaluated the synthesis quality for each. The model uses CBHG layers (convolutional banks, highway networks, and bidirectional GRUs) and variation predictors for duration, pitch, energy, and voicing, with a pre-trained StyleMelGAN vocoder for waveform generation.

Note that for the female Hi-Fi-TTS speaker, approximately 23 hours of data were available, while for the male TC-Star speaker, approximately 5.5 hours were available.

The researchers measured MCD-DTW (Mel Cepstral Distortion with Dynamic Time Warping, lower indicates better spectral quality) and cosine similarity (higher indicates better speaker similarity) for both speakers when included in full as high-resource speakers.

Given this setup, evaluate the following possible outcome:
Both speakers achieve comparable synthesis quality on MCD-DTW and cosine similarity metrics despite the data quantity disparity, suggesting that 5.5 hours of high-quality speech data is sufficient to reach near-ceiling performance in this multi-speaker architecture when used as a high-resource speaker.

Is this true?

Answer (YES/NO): NO